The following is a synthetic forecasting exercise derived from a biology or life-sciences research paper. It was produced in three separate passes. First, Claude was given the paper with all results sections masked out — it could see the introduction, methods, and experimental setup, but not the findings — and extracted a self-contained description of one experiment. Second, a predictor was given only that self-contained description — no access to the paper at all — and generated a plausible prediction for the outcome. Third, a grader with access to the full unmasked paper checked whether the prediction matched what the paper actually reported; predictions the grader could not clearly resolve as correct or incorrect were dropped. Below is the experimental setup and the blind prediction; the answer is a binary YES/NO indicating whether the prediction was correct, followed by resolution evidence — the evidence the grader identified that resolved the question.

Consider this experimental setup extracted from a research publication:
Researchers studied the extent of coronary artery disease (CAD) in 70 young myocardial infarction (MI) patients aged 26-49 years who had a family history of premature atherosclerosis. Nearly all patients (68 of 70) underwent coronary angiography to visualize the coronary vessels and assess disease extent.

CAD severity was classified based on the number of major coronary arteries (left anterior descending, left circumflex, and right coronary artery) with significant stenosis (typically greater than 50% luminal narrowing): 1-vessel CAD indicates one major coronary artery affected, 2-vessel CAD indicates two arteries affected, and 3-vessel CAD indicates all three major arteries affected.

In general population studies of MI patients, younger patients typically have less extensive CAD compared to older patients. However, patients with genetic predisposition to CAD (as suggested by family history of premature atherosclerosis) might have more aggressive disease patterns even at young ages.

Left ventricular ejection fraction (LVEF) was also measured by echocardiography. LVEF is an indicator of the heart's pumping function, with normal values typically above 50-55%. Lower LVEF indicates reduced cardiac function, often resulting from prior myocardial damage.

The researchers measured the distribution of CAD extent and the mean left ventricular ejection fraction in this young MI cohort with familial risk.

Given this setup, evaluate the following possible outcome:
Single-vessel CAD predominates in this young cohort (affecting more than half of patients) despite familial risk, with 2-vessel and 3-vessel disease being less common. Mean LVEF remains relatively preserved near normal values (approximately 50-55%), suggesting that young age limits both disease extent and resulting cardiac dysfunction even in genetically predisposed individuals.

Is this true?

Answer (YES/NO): NO